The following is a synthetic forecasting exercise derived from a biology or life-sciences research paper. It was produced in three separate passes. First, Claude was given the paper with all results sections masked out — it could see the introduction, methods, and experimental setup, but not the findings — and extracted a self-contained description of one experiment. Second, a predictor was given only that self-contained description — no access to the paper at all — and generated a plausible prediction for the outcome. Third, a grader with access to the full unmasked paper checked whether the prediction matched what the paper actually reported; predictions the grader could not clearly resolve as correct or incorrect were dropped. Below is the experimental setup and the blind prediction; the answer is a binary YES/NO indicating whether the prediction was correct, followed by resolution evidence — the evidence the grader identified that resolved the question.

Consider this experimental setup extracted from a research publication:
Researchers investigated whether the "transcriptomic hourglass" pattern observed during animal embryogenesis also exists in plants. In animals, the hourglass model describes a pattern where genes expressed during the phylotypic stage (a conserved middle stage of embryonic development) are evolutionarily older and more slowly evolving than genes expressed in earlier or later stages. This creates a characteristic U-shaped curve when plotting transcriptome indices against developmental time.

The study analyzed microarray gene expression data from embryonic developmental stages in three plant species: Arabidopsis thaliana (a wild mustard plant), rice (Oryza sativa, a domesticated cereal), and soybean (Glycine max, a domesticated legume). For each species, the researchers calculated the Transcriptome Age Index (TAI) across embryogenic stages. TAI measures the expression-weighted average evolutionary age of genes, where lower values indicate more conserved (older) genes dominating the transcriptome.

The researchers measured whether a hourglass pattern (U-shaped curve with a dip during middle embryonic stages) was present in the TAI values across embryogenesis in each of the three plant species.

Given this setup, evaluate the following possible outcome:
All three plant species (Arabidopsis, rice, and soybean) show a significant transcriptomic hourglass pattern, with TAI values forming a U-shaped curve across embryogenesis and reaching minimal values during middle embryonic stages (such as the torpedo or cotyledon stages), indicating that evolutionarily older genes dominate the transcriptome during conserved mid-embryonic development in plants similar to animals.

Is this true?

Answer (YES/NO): NO